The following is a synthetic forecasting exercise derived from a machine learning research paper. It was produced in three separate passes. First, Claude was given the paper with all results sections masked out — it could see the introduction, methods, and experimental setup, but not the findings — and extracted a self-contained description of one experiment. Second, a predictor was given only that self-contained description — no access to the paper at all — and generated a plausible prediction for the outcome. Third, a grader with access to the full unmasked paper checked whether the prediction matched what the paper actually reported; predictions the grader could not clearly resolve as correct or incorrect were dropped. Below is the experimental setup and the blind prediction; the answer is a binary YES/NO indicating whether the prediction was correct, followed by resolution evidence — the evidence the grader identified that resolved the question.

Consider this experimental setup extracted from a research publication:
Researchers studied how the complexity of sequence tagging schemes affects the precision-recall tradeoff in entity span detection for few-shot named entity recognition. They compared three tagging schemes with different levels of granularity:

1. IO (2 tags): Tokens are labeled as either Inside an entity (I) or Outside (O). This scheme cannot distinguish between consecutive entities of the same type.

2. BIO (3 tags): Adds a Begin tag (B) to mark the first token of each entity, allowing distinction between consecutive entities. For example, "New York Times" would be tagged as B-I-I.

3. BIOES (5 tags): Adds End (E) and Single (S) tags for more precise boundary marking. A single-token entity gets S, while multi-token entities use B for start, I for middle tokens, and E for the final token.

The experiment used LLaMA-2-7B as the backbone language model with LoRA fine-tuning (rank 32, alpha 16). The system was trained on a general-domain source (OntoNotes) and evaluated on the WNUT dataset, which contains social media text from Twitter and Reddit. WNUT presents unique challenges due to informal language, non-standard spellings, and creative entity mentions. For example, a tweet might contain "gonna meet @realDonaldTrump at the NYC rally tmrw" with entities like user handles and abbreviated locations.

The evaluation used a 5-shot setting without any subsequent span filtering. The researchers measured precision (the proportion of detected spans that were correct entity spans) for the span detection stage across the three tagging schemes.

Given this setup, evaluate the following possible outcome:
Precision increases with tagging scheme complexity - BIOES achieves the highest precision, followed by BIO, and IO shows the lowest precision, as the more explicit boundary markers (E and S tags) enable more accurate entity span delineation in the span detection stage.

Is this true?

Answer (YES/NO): NO